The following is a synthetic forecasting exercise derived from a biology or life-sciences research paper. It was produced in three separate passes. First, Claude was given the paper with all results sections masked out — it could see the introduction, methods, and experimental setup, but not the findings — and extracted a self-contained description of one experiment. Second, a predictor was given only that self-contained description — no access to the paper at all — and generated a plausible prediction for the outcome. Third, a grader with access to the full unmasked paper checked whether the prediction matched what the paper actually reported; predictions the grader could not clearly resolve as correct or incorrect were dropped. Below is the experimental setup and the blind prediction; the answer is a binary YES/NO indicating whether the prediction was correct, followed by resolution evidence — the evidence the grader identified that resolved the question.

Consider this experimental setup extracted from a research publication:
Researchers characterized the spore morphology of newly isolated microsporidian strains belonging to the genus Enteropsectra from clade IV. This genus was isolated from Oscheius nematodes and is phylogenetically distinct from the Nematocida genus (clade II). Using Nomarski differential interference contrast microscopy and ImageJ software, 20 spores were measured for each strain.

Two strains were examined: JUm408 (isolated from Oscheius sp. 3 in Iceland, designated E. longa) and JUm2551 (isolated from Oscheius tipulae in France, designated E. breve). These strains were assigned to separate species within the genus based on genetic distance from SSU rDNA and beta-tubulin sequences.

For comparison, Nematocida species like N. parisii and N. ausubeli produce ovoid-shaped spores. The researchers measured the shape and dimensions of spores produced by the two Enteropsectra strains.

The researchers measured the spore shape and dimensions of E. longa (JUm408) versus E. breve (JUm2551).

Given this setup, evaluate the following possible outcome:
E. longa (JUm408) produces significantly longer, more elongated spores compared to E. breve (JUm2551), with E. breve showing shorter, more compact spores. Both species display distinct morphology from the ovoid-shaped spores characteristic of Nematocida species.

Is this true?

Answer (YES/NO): NO